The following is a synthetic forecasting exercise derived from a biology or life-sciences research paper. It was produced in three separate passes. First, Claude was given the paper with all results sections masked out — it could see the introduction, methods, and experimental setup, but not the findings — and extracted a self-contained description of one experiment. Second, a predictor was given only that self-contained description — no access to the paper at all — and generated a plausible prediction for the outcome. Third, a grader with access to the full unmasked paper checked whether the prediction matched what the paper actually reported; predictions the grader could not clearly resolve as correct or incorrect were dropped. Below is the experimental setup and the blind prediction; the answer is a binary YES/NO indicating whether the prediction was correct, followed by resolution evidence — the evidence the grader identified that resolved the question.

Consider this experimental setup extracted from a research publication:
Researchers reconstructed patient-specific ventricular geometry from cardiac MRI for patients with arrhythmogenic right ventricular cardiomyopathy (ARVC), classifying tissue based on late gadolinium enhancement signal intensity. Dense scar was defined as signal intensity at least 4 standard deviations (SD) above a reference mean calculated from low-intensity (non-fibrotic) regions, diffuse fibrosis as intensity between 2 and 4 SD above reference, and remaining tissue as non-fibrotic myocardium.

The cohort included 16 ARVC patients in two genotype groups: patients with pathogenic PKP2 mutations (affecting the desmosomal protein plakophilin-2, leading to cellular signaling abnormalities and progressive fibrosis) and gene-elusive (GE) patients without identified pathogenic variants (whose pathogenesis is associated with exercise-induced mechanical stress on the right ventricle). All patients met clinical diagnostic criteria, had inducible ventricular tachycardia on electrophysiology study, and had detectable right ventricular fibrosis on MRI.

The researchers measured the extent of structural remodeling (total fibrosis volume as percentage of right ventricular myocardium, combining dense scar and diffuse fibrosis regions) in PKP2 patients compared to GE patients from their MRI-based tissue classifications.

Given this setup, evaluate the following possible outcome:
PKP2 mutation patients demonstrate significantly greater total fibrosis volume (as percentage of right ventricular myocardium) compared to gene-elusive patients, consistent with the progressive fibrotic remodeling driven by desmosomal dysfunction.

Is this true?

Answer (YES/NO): NO